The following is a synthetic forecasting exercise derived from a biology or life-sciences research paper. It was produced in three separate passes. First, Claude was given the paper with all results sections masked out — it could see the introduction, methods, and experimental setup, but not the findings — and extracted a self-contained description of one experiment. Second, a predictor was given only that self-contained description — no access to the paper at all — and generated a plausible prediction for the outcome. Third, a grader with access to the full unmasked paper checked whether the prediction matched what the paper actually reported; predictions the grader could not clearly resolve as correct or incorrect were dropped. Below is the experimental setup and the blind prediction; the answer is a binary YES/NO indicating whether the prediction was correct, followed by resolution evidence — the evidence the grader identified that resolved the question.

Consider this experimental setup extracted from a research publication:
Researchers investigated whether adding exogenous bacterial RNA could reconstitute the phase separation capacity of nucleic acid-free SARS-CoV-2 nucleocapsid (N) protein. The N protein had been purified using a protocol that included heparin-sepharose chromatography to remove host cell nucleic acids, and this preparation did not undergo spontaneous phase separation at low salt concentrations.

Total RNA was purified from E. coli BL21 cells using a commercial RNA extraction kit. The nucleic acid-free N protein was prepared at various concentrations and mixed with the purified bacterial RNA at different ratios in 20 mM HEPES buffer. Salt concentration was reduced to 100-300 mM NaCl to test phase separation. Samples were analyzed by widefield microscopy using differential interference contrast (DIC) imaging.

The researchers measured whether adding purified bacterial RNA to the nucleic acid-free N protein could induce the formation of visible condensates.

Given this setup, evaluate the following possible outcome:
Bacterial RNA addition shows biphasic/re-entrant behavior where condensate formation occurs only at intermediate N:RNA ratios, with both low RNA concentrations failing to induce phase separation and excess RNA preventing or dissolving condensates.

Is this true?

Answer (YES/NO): NO